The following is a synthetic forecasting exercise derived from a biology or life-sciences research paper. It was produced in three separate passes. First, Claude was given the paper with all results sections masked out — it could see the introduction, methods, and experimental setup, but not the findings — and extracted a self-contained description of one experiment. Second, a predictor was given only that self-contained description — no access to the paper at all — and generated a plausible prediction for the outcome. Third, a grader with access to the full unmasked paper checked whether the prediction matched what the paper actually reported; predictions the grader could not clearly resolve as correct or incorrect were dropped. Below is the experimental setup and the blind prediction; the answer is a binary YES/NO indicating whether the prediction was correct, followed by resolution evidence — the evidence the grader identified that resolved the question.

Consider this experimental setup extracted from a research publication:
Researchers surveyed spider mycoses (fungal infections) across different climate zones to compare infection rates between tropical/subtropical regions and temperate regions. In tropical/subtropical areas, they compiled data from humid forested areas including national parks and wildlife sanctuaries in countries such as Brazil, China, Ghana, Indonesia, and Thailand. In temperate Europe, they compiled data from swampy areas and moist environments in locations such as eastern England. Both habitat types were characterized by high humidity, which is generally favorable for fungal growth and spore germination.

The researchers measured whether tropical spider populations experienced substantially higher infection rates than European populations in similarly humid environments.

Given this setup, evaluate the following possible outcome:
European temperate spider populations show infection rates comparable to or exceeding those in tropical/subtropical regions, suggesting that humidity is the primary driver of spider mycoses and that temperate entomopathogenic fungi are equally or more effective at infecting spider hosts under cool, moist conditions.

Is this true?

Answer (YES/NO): YES